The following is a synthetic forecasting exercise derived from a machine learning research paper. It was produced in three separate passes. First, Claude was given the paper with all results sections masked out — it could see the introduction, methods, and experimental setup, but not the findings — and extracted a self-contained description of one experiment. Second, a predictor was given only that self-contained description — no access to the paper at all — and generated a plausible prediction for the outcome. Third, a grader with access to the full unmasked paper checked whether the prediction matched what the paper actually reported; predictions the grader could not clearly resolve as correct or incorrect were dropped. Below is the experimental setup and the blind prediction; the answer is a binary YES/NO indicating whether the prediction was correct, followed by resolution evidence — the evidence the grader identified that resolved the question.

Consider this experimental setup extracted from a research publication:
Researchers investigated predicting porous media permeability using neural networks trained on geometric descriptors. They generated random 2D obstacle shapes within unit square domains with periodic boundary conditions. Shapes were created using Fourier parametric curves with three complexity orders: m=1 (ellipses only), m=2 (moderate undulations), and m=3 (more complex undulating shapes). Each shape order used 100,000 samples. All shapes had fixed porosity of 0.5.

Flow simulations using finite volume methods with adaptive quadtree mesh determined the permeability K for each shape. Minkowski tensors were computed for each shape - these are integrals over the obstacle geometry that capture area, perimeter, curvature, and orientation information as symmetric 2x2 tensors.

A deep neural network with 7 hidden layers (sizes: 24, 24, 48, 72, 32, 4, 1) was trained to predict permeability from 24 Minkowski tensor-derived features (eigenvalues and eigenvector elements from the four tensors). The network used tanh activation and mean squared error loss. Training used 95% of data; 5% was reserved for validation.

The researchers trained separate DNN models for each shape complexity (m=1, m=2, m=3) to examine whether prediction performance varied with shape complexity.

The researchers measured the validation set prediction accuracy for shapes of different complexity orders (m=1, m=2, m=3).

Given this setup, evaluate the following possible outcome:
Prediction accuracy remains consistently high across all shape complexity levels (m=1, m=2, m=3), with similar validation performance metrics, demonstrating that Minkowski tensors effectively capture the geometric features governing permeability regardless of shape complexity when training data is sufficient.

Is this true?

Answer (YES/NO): NO